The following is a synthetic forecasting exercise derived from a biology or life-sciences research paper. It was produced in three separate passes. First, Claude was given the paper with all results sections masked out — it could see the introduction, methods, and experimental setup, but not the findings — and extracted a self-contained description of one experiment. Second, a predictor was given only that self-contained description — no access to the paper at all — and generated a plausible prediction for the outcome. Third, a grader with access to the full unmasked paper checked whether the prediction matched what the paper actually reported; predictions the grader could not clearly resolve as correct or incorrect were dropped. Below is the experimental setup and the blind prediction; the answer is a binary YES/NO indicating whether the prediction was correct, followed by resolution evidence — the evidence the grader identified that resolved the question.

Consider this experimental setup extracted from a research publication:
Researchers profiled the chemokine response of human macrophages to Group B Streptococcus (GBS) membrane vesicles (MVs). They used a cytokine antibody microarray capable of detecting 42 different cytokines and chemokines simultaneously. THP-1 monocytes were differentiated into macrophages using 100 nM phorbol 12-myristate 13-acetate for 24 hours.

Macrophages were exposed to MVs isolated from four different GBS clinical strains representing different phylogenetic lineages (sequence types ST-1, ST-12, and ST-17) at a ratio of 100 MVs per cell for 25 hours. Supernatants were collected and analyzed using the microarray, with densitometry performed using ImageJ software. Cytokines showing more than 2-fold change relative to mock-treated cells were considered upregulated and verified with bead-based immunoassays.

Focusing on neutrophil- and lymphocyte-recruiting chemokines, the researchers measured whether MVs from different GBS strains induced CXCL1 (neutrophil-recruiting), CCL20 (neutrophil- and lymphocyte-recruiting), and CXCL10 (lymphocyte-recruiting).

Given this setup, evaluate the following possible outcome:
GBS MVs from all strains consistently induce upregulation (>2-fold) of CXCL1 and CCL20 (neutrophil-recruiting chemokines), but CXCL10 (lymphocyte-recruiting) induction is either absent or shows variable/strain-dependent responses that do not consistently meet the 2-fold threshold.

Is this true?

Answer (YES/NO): NO